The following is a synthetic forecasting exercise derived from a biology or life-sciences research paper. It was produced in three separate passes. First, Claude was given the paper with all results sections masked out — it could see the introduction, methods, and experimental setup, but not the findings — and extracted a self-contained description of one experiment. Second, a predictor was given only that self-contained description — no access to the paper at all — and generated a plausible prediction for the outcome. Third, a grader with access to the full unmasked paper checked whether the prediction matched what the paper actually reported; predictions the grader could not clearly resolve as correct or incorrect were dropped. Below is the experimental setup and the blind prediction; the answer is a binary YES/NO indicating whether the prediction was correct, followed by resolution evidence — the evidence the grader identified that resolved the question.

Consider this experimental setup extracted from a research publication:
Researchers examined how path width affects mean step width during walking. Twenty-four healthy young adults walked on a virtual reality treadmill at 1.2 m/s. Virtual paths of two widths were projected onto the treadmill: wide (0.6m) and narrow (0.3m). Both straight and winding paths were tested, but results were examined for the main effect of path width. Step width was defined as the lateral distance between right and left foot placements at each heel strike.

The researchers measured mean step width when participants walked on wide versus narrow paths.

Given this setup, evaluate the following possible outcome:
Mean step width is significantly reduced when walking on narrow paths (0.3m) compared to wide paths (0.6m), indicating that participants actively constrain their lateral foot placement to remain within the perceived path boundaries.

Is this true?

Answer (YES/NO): YES